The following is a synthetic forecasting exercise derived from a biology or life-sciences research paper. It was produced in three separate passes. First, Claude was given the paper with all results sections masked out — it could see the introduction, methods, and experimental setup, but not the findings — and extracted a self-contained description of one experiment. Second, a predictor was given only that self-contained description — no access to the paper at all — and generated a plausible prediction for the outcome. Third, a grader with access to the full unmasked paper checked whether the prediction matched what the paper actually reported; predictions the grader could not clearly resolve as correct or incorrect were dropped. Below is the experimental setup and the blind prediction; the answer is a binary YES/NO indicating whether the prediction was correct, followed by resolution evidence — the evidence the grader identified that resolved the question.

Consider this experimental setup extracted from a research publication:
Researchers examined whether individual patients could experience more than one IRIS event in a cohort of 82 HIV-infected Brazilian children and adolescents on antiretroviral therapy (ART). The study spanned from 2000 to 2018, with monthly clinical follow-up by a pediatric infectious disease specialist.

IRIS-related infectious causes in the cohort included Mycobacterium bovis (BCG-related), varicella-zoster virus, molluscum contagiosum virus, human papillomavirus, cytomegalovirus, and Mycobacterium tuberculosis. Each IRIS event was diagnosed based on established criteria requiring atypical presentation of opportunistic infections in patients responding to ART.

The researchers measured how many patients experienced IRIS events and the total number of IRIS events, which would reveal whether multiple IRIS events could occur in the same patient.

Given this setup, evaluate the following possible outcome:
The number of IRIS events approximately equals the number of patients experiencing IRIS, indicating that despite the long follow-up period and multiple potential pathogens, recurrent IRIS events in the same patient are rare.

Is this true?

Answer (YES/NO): YES